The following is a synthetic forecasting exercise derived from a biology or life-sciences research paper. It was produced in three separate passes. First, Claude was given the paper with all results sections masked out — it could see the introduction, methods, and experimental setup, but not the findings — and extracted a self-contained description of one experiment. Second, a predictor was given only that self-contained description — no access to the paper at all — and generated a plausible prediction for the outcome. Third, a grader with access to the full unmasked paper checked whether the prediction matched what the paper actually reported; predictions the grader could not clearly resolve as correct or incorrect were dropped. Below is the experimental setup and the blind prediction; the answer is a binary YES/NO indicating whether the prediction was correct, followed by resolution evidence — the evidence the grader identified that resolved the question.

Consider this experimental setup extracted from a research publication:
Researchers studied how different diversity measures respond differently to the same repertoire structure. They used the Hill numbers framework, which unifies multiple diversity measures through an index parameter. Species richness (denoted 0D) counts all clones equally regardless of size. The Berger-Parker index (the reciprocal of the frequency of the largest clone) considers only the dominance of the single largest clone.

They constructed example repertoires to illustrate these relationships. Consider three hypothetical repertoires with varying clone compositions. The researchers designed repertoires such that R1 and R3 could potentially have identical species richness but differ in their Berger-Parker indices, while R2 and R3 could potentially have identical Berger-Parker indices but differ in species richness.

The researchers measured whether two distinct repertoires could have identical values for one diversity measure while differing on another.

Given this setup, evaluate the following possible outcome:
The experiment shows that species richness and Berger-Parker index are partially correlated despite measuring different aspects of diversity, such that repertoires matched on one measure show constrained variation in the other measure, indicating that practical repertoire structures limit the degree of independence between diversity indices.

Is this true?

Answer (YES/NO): NO